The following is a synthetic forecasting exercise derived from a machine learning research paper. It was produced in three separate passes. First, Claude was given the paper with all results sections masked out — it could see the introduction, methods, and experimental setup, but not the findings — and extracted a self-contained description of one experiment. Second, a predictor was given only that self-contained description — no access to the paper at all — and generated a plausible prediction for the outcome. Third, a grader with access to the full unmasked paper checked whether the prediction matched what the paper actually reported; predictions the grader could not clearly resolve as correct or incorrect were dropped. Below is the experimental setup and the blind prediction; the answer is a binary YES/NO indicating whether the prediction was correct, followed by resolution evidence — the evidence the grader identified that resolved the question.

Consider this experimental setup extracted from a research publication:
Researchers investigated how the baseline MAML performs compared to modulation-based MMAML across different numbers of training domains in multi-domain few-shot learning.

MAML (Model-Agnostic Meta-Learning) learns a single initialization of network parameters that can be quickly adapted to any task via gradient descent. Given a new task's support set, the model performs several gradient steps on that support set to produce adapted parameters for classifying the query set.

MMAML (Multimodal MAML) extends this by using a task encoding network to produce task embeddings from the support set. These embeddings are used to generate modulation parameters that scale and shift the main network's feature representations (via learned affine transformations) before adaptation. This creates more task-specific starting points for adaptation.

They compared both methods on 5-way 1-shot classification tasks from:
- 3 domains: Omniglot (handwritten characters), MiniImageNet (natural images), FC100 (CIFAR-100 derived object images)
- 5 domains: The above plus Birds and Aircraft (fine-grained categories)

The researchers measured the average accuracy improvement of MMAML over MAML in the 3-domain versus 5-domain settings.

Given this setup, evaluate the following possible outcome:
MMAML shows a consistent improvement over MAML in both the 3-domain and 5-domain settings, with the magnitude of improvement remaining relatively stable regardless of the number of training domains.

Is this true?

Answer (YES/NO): YES